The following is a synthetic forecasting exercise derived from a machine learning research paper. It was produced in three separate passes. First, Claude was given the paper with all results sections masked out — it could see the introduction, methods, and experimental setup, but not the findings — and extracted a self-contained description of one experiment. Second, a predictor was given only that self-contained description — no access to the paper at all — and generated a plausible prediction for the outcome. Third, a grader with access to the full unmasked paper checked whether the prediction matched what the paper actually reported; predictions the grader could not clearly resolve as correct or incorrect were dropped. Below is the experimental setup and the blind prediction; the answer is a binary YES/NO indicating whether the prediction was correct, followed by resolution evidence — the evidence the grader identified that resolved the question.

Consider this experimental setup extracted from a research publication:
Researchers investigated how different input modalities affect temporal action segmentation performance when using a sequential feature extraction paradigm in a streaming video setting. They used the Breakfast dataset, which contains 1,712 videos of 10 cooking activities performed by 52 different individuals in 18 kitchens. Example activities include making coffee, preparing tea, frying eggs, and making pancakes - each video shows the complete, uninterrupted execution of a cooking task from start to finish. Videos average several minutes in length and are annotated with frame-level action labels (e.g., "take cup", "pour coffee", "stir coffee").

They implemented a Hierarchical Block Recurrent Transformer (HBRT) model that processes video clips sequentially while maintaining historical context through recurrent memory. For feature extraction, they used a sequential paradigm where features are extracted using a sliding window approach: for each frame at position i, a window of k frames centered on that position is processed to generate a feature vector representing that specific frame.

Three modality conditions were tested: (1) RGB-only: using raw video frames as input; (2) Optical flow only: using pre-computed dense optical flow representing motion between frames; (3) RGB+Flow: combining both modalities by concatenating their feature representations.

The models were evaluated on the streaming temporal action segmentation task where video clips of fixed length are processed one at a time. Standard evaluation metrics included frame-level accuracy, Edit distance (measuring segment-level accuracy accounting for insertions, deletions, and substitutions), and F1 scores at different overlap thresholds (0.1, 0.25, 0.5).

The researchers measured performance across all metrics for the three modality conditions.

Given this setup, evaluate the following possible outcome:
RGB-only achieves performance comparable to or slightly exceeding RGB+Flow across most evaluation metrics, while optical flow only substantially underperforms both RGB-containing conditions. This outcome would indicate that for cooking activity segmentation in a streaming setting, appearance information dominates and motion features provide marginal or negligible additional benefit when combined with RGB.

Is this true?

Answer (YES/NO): NO